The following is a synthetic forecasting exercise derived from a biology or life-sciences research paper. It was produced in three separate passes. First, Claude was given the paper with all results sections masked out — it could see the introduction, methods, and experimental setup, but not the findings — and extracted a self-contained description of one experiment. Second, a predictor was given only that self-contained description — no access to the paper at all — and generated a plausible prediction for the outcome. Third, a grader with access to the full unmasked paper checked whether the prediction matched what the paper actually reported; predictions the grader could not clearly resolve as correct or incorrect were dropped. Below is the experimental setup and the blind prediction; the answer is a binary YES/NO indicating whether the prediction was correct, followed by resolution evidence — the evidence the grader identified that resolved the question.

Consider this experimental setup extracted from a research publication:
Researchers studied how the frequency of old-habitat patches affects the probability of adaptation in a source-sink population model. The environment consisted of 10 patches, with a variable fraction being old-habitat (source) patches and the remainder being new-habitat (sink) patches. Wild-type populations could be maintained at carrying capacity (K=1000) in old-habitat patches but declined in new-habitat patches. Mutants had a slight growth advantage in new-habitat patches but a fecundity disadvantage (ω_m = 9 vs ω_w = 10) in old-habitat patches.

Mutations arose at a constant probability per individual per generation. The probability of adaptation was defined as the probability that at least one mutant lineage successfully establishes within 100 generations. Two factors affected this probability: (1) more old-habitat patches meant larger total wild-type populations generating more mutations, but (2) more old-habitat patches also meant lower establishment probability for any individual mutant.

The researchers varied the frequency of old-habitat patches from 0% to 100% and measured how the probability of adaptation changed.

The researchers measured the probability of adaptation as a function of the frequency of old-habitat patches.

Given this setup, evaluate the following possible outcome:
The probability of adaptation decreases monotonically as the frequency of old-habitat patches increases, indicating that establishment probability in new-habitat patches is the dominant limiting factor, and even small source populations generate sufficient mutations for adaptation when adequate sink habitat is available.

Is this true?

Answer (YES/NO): NO